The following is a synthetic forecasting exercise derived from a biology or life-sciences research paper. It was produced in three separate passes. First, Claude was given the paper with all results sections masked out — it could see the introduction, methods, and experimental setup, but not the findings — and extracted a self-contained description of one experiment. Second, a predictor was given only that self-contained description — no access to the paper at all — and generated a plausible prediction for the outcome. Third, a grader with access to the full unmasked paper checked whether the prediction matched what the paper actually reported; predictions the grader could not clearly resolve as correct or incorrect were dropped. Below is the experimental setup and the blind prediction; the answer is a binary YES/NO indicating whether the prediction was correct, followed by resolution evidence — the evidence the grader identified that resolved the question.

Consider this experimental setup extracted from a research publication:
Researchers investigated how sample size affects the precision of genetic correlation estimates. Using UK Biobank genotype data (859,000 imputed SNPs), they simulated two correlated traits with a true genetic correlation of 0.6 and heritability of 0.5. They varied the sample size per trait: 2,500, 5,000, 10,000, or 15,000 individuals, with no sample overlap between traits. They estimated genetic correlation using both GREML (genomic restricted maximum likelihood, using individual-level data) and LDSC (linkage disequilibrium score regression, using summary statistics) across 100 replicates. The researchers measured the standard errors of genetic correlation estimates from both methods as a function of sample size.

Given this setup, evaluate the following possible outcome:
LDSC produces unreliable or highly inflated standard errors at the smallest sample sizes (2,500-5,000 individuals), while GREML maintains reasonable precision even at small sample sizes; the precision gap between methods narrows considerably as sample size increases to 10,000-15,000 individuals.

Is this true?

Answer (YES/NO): NO